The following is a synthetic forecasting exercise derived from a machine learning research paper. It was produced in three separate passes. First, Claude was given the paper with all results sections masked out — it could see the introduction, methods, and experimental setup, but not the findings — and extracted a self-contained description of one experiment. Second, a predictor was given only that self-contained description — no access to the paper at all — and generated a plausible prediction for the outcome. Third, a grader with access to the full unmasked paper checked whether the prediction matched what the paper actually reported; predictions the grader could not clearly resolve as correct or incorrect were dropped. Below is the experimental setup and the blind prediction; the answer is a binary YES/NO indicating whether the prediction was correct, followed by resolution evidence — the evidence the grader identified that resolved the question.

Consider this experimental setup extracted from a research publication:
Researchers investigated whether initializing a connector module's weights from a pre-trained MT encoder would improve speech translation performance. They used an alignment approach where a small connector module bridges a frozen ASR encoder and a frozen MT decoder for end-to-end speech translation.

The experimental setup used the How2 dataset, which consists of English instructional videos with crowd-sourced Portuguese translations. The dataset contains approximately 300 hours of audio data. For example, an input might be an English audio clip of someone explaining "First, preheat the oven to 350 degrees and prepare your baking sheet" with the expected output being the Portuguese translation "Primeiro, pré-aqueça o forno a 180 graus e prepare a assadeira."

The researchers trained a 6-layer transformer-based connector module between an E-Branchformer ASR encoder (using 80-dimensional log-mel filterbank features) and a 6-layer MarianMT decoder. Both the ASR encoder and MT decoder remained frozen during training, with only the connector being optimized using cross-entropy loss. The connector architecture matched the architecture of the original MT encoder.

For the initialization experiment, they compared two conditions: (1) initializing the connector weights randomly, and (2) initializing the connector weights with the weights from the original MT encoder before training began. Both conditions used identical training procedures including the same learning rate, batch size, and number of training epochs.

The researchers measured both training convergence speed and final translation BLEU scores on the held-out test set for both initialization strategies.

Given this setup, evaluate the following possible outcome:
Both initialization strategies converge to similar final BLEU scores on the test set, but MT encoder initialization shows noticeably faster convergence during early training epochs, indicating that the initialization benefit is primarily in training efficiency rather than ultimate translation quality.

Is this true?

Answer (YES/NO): NO